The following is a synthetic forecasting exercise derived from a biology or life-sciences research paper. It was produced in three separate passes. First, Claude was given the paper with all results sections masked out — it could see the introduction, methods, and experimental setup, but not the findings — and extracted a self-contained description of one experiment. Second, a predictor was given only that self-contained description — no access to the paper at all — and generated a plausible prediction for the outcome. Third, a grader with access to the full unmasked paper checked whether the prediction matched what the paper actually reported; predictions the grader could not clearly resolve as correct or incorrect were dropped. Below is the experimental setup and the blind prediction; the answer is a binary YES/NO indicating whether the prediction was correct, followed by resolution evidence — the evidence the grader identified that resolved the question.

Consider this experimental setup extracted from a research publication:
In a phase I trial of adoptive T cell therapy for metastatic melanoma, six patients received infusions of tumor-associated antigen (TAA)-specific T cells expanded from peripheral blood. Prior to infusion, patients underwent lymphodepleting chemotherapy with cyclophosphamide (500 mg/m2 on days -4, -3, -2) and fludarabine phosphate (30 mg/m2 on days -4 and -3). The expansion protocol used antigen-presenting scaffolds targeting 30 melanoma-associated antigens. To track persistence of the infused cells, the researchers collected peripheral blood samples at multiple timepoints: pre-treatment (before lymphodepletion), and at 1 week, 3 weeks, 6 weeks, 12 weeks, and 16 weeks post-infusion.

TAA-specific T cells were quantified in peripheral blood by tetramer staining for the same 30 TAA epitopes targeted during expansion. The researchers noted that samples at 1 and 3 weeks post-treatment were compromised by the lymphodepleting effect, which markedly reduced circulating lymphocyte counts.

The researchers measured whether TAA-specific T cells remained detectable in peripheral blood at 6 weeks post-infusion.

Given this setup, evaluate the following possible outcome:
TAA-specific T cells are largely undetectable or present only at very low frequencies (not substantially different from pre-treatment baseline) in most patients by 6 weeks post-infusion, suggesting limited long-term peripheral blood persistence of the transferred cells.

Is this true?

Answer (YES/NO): NO